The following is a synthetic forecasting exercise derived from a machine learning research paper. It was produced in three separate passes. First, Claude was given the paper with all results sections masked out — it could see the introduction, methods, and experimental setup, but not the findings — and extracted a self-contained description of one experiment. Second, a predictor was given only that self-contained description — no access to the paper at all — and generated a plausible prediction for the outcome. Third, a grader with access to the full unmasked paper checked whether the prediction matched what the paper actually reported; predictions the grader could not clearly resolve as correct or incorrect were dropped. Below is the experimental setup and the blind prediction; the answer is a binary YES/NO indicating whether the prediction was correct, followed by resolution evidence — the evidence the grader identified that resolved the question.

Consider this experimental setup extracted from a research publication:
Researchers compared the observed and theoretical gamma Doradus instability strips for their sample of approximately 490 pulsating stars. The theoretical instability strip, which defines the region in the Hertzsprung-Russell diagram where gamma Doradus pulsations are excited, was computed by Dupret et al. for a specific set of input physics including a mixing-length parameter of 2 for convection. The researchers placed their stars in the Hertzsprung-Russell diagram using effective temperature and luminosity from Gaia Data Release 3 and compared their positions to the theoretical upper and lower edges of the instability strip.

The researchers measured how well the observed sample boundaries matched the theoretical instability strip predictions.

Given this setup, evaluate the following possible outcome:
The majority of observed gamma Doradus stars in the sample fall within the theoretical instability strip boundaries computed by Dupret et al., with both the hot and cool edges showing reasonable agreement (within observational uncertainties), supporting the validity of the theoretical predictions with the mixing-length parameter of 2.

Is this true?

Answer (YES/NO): NO